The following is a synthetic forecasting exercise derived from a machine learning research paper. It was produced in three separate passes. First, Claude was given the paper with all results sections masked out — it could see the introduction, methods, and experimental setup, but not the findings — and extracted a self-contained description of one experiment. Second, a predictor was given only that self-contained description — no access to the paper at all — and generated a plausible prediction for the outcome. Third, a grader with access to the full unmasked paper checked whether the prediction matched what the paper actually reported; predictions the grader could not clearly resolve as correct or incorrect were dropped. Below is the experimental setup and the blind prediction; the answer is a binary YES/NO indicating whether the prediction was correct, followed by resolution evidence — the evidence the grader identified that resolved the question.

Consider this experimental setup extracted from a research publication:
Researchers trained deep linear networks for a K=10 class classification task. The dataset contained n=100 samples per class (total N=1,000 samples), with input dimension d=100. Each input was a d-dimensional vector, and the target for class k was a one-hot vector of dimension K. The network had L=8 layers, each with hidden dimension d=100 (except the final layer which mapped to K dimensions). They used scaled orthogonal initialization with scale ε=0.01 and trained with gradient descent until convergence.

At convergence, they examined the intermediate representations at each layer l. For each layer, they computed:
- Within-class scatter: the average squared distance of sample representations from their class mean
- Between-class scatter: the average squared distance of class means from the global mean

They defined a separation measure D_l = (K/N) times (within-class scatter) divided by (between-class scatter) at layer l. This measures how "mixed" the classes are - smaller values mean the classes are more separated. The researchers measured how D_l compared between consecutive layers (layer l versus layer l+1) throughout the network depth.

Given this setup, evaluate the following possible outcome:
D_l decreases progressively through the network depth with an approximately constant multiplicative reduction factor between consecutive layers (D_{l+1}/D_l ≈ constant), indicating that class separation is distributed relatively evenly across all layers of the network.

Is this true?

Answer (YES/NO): YES